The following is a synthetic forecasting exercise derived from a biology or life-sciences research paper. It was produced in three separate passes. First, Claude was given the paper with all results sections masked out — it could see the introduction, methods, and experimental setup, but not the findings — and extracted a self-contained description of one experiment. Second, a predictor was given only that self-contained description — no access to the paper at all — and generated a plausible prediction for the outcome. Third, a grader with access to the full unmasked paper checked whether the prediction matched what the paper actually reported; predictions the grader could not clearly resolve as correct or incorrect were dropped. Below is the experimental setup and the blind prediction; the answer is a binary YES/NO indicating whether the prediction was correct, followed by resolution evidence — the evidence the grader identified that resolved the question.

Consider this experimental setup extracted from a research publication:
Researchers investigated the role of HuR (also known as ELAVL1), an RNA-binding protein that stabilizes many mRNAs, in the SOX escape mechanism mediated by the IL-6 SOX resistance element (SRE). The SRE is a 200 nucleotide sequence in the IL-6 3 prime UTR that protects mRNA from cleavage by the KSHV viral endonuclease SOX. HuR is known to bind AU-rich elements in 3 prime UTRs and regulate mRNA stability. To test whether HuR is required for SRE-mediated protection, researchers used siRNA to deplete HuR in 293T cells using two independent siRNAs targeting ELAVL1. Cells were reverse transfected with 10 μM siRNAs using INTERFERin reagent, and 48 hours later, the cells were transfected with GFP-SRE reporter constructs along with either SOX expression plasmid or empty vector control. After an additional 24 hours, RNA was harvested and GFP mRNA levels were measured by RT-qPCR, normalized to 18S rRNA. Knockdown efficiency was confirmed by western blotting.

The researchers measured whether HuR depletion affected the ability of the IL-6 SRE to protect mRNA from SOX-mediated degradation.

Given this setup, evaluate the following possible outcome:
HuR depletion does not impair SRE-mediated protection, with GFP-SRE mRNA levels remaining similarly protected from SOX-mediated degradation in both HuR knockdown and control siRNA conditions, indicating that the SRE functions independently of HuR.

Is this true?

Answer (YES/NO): NO